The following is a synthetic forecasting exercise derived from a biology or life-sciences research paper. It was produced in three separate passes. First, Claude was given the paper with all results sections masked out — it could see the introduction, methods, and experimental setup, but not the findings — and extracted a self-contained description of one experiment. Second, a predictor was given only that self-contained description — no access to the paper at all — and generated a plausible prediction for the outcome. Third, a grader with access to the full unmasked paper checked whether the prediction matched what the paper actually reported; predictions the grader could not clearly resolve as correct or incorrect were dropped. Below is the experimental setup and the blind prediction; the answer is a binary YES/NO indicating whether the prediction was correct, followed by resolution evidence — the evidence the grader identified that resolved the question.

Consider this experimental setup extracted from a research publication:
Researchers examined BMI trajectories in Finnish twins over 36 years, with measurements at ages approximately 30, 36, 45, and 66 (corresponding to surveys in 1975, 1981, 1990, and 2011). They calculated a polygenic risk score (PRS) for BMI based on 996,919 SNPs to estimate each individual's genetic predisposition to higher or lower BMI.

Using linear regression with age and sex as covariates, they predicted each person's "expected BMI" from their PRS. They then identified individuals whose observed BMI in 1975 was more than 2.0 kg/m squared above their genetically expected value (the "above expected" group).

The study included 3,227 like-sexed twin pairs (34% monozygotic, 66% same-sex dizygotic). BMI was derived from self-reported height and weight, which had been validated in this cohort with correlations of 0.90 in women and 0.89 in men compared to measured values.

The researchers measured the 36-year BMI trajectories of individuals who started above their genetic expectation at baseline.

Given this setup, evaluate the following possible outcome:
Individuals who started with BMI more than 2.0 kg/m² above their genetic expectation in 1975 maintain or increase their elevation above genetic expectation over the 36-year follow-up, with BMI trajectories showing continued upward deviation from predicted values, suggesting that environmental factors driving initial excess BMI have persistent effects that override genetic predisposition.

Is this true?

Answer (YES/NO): YES